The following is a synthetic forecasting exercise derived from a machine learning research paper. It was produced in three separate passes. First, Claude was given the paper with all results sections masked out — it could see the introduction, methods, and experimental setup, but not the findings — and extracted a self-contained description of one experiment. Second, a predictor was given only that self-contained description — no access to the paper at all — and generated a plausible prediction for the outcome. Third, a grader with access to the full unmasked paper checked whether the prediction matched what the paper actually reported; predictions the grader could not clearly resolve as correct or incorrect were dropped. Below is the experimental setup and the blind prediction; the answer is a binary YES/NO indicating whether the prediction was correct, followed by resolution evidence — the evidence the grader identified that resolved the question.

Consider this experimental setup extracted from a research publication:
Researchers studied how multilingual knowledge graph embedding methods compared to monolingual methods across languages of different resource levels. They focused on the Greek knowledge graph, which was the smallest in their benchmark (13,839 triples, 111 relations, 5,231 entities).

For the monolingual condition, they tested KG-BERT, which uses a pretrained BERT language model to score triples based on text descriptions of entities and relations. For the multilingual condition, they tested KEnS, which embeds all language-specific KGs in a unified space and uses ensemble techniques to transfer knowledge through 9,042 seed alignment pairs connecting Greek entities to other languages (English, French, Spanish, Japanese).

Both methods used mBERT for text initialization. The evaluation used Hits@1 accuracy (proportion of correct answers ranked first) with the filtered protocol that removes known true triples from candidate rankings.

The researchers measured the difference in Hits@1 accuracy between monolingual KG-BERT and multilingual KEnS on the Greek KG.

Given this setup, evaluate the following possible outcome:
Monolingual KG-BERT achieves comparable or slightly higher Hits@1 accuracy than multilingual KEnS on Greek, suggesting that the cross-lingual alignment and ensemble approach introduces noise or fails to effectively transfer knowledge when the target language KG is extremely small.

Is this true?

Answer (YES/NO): NO